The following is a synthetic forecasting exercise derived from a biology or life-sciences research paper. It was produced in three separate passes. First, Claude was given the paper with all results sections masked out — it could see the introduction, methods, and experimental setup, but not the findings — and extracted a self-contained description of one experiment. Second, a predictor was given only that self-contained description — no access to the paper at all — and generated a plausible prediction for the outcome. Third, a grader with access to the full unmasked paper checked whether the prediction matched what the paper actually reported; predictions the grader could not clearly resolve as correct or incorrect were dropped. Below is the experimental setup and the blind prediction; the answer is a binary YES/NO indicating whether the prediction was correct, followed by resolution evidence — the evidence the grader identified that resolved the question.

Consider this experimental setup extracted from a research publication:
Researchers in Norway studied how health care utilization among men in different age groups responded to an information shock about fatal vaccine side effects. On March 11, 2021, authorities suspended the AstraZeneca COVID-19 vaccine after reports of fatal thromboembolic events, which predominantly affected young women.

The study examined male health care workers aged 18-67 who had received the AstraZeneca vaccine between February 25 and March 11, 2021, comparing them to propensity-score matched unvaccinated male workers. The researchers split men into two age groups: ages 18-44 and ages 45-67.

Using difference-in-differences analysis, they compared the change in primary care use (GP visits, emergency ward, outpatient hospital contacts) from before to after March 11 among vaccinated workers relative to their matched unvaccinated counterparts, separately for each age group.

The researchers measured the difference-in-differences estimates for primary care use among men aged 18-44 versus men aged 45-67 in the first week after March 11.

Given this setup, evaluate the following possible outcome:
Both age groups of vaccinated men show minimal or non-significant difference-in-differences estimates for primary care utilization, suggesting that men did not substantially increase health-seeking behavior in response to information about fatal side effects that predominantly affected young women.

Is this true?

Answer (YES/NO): NO